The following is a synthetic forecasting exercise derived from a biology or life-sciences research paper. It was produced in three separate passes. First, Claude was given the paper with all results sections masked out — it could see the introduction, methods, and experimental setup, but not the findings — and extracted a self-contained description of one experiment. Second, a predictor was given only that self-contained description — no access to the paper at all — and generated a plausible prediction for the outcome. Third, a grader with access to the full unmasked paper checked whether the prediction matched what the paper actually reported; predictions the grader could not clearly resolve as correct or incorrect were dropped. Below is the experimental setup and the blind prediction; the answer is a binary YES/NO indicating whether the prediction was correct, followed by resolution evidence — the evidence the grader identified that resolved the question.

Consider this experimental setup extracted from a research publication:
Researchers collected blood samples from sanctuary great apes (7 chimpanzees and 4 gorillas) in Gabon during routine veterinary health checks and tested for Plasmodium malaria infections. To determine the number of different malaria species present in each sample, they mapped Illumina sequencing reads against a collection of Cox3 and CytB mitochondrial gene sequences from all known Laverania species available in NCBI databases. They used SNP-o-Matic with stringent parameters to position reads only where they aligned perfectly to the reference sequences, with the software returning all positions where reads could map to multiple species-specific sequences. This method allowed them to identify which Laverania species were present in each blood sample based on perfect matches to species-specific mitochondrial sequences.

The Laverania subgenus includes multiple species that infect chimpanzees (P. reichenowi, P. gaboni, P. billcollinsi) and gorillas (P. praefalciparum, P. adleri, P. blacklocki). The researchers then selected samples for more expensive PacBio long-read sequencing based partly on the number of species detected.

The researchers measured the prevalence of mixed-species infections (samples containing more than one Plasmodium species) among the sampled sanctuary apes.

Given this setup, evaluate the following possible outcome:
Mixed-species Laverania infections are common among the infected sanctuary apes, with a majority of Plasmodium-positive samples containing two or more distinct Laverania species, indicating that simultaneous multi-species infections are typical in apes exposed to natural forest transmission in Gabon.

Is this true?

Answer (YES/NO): NO